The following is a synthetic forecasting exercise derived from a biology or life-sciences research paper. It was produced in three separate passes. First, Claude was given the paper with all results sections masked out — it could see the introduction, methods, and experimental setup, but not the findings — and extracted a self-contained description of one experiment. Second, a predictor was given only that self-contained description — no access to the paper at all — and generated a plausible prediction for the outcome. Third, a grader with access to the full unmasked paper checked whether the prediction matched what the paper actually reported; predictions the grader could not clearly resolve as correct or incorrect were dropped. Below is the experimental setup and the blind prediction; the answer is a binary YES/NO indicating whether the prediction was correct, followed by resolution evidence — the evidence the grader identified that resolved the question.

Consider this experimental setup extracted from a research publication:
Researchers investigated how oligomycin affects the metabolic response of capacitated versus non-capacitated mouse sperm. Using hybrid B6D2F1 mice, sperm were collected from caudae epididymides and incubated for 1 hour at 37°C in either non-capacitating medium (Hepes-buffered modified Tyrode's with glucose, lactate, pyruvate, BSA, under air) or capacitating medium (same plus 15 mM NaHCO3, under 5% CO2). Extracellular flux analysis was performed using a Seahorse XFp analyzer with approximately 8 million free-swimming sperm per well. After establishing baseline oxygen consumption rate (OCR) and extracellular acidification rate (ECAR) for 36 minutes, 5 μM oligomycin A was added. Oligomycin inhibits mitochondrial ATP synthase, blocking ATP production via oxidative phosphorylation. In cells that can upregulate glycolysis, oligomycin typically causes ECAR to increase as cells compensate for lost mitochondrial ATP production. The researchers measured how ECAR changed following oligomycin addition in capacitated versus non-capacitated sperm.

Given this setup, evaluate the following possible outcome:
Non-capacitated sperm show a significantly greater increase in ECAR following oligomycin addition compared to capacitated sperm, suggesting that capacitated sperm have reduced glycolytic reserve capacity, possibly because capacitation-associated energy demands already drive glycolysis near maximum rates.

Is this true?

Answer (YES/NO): NO